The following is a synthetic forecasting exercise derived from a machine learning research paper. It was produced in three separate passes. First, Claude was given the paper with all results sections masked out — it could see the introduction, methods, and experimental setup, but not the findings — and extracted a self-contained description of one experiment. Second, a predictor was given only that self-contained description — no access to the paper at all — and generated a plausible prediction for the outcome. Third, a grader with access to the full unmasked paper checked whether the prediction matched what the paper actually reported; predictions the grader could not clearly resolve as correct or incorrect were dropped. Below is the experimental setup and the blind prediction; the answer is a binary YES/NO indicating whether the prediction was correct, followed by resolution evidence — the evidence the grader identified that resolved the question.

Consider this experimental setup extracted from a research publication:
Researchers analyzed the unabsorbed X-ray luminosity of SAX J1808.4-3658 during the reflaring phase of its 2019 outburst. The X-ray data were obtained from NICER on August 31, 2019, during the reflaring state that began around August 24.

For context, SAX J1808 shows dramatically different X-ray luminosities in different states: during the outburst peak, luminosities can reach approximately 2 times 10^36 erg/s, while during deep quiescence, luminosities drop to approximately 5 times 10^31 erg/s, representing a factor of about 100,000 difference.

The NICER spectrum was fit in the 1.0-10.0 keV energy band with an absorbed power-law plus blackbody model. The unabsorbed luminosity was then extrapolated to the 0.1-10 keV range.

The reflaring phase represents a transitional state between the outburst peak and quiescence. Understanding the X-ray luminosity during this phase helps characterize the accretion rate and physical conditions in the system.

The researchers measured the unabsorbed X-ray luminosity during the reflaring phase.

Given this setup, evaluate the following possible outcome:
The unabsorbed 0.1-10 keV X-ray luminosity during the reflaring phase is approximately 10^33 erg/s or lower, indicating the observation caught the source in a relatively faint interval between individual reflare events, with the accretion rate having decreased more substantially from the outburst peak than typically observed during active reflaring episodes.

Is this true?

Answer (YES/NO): NO